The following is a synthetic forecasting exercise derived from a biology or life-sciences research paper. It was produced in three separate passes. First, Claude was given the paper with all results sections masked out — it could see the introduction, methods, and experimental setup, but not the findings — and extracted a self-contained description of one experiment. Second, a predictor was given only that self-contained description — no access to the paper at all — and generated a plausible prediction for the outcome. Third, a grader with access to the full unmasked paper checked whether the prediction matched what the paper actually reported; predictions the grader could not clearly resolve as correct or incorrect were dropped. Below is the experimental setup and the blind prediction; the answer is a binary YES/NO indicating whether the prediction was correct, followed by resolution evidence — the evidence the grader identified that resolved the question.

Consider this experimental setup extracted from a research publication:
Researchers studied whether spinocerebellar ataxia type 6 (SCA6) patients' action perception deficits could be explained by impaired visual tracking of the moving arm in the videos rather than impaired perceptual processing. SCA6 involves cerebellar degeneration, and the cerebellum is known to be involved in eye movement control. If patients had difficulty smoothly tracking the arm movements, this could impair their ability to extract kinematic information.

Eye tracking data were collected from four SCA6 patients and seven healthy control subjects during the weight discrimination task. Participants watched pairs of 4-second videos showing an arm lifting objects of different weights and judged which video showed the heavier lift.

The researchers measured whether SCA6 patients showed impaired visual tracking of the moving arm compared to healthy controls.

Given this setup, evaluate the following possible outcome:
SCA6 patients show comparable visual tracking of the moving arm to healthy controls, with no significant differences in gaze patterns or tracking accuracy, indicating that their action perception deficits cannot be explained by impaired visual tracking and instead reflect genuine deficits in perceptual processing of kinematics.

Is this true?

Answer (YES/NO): YES